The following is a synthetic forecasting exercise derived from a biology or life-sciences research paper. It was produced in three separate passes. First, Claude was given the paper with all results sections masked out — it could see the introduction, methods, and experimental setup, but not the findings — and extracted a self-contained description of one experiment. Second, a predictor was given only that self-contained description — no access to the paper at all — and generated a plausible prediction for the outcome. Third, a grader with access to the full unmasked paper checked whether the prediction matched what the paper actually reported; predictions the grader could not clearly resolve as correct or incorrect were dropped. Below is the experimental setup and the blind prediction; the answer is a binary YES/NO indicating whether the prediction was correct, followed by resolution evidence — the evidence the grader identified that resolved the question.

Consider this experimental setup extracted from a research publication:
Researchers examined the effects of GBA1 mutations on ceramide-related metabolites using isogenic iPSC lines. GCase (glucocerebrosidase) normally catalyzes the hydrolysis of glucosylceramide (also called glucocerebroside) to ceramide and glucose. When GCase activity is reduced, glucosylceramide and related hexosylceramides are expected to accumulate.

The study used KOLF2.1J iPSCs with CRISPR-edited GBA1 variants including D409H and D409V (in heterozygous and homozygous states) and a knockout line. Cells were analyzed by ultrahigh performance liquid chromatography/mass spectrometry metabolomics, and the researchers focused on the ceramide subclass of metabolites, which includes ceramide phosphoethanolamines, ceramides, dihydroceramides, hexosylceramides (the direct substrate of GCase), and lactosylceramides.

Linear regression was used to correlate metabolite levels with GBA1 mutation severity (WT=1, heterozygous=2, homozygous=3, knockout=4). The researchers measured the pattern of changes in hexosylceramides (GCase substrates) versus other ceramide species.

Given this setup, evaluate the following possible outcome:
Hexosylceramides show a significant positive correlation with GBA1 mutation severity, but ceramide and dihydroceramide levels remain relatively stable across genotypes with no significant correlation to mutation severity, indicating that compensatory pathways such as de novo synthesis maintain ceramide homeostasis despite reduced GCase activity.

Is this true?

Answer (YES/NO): NO